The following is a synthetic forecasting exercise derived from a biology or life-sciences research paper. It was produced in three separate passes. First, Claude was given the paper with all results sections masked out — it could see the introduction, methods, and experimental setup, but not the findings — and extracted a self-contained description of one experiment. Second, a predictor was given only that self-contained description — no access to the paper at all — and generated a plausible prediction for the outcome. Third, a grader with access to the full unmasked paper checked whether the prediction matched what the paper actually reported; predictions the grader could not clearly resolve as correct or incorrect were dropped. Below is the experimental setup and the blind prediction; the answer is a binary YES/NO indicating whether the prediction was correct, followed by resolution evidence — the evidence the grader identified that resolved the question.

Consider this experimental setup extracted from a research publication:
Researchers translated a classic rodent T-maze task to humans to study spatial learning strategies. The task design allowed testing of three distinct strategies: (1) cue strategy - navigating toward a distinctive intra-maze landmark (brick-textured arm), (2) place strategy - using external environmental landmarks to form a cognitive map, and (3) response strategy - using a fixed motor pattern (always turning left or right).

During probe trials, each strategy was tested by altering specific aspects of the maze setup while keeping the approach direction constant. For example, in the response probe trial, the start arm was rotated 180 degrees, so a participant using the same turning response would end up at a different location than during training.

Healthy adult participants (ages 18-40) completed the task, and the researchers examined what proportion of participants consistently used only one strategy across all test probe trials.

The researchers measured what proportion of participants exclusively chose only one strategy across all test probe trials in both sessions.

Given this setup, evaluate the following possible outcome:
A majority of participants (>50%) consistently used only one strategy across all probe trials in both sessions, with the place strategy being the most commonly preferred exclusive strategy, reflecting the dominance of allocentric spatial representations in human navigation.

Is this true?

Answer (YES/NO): NO